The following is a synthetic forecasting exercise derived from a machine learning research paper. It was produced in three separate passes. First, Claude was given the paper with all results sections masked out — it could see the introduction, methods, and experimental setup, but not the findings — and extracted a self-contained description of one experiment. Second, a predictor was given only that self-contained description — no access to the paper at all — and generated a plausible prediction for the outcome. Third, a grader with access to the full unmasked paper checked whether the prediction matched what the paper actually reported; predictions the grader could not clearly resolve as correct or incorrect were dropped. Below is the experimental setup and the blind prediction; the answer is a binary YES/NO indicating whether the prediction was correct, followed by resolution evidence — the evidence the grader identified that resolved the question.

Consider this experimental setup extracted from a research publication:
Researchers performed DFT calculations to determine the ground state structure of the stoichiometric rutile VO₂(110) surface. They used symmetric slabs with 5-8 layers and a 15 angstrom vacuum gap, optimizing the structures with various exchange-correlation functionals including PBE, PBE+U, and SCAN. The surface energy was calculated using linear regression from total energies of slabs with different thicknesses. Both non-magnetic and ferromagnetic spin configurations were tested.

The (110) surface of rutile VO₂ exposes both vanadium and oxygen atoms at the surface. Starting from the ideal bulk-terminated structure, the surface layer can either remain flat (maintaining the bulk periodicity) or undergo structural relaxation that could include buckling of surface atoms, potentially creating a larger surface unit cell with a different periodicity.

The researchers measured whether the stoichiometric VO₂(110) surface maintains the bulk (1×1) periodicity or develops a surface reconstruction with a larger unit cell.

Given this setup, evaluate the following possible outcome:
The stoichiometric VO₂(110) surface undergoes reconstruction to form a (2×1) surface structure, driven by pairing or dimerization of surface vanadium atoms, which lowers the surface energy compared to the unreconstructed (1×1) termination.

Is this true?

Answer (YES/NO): NO